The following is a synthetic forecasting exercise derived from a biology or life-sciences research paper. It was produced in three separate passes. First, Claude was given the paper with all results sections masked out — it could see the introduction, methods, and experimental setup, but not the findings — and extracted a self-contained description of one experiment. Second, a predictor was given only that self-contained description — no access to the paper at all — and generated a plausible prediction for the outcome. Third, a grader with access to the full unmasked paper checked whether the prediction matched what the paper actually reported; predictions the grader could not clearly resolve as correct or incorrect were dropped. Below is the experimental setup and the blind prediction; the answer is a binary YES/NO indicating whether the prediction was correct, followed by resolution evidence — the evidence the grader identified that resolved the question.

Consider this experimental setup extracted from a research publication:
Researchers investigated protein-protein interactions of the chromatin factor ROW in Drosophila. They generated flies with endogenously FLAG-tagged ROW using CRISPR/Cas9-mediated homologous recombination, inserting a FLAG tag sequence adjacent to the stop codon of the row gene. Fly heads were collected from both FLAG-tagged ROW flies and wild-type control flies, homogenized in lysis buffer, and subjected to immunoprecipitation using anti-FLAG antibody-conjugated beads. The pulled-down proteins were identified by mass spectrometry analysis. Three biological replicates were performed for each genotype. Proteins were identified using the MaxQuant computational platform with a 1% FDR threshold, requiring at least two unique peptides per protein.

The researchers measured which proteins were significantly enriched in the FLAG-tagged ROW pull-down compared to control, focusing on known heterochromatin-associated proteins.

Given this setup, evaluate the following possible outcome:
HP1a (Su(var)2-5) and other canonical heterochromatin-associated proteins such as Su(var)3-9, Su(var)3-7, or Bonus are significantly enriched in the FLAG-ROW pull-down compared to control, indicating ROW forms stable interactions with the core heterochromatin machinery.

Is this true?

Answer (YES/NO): NO